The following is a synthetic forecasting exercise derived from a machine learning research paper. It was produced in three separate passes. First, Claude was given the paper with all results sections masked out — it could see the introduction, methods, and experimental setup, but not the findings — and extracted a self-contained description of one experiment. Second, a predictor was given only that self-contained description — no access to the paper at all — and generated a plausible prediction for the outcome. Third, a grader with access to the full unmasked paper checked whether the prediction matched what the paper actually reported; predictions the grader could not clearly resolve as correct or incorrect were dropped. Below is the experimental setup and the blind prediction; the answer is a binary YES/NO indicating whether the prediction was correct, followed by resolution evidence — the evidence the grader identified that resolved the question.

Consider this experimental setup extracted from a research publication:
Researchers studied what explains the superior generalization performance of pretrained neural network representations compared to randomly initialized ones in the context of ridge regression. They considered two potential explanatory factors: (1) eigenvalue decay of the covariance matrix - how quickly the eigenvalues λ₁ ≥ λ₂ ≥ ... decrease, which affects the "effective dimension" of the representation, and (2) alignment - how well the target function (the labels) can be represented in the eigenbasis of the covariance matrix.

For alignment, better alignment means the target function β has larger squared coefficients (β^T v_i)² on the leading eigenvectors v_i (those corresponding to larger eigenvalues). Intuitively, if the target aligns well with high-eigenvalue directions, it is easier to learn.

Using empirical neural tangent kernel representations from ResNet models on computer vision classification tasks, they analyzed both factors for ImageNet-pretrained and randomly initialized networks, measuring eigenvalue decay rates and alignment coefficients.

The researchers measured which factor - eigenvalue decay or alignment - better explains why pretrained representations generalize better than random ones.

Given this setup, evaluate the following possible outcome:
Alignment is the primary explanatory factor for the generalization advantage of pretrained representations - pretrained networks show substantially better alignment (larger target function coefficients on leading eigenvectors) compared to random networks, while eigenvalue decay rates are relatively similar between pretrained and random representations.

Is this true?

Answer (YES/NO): NO